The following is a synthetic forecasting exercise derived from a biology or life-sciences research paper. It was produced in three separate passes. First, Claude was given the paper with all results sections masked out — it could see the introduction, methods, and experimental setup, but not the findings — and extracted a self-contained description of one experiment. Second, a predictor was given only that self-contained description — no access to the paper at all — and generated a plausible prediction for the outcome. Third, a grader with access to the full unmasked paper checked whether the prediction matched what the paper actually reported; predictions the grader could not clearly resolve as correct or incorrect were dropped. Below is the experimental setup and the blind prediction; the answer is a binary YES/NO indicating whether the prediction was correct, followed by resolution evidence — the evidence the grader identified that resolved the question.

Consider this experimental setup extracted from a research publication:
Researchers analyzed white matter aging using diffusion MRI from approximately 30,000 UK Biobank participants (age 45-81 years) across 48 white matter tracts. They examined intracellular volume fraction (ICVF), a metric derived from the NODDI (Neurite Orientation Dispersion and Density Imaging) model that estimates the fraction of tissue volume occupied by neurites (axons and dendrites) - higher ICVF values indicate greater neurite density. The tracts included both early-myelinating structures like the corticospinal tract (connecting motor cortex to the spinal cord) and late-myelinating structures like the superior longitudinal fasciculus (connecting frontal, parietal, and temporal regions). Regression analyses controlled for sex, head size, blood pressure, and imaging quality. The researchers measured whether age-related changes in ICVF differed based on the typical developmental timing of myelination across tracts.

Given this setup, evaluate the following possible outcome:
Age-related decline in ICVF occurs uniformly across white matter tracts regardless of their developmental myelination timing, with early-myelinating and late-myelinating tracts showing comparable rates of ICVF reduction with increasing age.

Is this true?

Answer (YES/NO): NO